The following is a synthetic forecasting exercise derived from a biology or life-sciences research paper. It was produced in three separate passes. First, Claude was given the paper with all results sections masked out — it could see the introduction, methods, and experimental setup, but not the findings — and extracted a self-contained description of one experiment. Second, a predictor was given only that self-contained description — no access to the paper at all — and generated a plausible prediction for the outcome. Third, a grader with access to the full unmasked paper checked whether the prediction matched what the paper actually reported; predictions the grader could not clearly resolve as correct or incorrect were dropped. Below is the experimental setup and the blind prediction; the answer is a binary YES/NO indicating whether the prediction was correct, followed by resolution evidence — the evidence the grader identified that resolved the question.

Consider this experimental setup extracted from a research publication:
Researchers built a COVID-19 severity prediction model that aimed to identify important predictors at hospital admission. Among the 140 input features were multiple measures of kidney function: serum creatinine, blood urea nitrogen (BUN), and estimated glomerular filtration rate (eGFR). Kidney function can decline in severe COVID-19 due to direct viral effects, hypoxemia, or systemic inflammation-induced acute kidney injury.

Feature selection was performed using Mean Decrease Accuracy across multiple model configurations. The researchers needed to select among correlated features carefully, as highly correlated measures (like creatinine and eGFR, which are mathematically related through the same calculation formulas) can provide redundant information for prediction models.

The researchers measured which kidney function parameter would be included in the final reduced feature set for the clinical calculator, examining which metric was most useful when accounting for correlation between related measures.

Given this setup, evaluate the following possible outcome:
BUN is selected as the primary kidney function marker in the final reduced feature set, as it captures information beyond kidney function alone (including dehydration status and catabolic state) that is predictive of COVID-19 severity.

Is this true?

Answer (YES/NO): NO